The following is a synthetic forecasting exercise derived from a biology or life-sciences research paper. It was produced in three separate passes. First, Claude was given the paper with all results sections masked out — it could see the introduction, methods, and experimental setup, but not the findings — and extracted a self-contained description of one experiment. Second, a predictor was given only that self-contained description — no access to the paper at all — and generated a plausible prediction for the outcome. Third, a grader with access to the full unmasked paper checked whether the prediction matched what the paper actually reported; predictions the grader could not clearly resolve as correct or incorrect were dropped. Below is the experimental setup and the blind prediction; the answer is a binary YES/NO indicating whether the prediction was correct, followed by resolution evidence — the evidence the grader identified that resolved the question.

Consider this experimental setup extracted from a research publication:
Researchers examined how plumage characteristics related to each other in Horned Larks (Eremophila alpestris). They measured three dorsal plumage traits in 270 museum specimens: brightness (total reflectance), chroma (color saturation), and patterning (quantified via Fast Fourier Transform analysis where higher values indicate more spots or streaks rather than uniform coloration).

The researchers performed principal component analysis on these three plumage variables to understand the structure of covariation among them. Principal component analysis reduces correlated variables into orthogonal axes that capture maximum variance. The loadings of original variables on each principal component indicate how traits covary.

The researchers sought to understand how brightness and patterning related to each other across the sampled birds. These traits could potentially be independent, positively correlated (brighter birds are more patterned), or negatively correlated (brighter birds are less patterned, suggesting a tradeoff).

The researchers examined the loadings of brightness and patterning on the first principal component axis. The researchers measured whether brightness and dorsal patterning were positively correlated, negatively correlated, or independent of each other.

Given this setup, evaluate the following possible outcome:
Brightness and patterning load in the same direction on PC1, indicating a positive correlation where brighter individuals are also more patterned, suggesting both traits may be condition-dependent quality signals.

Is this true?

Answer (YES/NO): YES